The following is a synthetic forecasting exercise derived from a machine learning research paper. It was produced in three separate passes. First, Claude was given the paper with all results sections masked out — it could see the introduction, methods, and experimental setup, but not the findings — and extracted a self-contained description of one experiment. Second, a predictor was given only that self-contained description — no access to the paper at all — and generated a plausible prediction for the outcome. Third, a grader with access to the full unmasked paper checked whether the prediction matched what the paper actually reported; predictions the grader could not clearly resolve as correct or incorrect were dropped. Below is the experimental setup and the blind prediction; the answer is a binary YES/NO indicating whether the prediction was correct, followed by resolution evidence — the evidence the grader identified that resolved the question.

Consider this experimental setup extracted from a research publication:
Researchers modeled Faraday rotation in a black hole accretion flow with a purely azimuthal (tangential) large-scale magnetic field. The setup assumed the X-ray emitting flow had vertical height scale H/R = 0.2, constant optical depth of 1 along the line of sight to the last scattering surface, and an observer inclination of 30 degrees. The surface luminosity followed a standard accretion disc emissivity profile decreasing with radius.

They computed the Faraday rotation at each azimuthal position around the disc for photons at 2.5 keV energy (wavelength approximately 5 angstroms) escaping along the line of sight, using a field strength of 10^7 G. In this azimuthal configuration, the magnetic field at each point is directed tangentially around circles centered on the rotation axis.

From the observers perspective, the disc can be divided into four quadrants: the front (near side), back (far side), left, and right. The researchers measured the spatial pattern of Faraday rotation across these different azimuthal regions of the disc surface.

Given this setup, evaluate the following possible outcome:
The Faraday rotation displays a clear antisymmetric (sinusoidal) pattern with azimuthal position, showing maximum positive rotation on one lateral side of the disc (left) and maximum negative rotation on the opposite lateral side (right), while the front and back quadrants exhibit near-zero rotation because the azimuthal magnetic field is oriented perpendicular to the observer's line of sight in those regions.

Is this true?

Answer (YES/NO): YES